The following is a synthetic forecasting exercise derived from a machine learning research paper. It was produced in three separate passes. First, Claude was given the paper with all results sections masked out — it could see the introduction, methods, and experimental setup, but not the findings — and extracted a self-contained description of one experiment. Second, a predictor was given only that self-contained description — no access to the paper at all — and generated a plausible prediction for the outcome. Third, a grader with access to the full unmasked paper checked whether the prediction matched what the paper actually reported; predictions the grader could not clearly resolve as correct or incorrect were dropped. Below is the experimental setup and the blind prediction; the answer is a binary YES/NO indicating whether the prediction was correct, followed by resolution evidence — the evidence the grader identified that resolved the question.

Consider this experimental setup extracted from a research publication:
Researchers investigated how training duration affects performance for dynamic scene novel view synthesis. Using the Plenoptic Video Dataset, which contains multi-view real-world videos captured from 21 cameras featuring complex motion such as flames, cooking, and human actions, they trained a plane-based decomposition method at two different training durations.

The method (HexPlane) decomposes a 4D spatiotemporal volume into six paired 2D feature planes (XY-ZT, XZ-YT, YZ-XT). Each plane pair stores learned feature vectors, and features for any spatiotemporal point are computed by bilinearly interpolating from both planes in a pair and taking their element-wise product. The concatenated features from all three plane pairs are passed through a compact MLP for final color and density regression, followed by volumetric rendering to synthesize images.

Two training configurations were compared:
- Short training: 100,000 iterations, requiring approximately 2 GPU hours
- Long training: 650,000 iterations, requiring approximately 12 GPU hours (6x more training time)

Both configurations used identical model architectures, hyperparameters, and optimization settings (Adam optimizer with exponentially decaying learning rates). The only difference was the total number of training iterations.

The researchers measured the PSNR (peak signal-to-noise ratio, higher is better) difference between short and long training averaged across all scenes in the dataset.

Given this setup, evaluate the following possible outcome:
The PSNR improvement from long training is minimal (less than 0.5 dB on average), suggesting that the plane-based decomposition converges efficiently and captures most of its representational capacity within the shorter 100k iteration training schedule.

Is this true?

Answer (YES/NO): YES